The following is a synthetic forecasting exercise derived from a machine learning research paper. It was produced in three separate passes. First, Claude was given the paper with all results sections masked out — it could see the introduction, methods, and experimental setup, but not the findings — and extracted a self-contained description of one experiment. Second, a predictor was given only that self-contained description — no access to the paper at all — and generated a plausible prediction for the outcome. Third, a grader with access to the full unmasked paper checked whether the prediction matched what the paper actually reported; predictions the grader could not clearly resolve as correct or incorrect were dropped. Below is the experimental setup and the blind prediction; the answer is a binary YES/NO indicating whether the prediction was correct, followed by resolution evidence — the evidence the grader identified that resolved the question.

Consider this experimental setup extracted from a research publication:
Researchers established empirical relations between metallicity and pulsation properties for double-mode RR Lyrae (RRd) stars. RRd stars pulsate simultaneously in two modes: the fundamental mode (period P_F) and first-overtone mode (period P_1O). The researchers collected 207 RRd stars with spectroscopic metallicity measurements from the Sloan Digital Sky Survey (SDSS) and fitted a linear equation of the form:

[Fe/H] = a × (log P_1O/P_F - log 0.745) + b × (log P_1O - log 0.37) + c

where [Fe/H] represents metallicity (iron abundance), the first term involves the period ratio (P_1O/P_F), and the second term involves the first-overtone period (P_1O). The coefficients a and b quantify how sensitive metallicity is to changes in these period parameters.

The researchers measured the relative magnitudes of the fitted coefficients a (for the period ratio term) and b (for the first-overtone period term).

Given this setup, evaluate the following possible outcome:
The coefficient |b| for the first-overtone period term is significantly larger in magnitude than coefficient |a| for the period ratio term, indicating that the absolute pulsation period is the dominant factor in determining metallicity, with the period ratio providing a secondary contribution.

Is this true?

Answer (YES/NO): NO